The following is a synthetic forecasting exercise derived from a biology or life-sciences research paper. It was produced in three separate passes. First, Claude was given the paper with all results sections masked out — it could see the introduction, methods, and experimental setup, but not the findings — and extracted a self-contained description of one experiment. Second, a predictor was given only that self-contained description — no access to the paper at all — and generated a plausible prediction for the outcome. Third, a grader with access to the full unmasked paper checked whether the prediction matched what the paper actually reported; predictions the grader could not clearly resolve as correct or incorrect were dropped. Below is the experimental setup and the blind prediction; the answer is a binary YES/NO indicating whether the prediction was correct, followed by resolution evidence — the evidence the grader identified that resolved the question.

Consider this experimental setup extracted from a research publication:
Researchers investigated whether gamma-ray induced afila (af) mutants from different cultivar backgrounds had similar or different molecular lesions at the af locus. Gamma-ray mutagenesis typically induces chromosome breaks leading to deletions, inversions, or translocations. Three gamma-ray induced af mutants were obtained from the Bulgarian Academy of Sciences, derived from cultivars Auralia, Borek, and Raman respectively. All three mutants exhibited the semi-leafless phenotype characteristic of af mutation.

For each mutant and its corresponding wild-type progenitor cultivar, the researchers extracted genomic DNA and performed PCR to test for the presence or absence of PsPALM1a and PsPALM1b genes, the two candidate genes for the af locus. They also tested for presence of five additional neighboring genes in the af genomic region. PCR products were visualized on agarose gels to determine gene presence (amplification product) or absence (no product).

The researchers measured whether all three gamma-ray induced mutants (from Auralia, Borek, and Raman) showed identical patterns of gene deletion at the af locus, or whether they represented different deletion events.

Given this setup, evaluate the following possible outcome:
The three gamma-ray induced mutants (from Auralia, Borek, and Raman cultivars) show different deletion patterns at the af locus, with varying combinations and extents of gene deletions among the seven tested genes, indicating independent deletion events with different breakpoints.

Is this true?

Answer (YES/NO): YES